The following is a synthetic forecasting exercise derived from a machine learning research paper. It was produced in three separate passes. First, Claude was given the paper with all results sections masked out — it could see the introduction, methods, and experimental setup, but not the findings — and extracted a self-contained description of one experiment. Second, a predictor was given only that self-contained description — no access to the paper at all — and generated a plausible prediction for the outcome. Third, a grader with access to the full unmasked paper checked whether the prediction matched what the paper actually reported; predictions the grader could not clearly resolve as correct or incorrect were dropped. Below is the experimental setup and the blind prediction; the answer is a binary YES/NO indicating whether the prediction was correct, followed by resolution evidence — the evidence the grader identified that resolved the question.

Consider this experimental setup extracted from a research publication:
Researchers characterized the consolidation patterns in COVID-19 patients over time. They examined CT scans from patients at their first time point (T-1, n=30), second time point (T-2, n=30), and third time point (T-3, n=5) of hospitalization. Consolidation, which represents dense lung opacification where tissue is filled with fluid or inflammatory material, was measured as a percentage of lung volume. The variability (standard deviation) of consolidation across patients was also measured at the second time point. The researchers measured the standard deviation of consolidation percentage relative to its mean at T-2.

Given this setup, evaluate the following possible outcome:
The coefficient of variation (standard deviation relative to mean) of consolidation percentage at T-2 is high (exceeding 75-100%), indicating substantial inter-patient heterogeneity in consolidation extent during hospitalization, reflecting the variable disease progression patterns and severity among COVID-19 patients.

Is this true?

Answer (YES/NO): YES